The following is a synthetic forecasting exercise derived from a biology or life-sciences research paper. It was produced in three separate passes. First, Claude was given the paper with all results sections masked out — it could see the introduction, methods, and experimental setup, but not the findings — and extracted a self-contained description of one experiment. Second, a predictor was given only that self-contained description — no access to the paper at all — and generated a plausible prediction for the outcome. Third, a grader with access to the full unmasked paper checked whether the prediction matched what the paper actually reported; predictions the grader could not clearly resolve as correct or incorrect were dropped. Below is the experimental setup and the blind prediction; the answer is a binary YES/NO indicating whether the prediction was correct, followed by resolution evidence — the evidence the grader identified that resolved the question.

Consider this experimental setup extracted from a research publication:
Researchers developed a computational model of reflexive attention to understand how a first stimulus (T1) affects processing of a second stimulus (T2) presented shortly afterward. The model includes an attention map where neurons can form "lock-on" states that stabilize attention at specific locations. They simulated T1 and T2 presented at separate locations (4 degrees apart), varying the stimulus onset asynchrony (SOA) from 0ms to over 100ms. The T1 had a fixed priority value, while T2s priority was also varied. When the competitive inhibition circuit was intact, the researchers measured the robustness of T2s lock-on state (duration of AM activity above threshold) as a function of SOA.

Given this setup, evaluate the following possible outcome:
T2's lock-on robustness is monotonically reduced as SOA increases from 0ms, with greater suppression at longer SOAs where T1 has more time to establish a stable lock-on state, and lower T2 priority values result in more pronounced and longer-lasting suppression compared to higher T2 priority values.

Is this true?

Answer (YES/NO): NO